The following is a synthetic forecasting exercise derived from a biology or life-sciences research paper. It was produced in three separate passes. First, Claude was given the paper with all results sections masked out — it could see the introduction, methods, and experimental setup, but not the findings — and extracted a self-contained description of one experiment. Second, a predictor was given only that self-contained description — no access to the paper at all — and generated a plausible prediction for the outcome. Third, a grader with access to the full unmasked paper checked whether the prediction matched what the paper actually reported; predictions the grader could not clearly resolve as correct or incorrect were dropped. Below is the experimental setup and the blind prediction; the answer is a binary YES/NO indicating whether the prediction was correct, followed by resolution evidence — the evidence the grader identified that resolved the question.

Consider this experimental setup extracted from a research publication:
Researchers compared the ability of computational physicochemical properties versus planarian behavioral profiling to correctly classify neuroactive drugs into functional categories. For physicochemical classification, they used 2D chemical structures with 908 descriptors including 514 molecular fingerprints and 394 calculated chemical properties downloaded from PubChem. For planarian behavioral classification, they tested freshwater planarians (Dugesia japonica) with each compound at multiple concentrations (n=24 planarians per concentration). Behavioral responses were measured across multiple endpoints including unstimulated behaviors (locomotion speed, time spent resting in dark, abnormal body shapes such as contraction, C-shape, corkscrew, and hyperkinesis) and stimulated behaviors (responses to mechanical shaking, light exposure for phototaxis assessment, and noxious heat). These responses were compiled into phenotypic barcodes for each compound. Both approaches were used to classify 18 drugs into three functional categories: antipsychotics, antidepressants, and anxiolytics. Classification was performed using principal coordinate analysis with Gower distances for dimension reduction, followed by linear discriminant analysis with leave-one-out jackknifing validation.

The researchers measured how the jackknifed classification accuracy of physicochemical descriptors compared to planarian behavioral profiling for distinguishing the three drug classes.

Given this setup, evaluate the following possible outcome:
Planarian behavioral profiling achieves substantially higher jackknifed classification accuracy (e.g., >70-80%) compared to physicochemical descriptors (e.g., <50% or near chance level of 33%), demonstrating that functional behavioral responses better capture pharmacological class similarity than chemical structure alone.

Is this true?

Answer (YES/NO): NO